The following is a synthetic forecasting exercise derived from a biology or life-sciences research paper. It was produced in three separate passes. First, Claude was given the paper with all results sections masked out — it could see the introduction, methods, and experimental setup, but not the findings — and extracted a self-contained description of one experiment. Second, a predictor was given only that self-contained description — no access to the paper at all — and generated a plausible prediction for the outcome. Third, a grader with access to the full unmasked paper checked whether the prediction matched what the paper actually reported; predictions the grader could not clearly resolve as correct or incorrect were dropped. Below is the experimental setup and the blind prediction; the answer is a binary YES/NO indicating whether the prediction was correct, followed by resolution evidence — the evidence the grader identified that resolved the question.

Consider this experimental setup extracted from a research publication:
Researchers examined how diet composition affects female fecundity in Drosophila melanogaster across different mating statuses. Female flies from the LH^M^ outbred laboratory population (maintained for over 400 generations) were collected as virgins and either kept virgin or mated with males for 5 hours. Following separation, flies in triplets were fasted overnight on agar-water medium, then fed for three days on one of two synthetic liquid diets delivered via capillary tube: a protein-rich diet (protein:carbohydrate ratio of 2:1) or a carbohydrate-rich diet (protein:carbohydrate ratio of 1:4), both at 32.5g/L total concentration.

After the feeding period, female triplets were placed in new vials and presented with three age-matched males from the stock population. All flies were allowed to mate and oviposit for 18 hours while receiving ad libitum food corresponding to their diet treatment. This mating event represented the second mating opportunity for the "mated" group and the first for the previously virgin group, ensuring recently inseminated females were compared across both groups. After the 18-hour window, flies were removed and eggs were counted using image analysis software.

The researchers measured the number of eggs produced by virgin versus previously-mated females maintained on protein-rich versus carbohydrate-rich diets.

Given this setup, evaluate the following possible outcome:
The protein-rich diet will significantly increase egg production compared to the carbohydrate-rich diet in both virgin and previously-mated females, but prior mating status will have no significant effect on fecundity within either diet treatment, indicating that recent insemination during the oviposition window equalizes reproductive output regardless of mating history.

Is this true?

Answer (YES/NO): NO